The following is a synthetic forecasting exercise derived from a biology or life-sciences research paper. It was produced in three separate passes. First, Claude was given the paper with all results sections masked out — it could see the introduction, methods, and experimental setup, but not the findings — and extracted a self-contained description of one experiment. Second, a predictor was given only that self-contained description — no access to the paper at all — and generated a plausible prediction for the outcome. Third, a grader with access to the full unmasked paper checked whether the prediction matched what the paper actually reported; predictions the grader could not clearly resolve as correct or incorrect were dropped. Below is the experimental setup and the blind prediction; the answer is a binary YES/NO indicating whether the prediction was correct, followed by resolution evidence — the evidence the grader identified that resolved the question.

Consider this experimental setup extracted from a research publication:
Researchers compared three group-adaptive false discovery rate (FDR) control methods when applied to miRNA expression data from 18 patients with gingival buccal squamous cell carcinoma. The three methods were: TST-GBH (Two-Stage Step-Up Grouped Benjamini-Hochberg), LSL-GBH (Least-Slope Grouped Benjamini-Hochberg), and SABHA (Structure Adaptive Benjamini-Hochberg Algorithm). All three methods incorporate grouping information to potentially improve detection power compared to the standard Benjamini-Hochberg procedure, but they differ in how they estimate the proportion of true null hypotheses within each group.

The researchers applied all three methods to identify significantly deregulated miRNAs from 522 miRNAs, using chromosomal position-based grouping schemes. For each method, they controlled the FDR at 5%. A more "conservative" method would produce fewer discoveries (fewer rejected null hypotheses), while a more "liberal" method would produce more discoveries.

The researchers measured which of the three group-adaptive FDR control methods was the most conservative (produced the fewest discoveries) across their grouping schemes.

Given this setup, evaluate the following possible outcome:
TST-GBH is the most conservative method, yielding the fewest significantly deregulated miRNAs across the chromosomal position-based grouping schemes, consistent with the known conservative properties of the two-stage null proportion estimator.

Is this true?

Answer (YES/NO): NO